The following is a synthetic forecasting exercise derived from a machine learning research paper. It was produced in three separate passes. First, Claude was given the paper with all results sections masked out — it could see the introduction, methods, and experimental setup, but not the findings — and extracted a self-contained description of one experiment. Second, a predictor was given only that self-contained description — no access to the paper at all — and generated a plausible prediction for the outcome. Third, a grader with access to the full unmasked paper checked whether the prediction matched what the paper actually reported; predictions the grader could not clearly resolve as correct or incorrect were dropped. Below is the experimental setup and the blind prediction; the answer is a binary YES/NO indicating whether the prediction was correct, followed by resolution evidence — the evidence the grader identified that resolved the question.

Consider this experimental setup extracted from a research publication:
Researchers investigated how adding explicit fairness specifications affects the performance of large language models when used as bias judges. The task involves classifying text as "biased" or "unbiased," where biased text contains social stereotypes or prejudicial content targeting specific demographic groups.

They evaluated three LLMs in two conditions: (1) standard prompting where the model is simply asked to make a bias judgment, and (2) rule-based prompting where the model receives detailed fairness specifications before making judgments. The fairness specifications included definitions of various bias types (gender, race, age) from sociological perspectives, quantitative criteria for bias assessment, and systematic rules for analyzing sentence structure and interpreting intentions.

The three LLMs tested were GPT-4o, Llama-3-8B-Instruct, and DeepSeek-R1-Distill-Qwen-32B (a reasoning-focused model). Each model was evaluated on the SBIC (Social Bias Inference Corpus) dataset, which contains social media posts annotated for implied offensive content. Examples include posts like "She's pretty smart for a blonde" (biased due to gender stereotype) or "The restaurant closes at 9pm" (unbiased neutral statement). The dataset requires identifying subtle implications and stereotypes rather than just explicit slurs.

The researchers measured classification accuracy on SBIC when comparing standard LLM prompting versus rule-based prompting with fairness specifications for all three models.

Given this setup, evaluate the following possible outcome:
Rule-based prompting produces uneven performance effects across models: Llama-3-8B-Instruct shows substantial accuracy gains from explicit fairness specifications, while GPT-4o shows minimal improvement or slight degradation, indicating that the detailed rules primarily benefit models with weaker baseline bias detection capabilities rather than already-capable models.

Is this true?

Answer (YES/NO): NO